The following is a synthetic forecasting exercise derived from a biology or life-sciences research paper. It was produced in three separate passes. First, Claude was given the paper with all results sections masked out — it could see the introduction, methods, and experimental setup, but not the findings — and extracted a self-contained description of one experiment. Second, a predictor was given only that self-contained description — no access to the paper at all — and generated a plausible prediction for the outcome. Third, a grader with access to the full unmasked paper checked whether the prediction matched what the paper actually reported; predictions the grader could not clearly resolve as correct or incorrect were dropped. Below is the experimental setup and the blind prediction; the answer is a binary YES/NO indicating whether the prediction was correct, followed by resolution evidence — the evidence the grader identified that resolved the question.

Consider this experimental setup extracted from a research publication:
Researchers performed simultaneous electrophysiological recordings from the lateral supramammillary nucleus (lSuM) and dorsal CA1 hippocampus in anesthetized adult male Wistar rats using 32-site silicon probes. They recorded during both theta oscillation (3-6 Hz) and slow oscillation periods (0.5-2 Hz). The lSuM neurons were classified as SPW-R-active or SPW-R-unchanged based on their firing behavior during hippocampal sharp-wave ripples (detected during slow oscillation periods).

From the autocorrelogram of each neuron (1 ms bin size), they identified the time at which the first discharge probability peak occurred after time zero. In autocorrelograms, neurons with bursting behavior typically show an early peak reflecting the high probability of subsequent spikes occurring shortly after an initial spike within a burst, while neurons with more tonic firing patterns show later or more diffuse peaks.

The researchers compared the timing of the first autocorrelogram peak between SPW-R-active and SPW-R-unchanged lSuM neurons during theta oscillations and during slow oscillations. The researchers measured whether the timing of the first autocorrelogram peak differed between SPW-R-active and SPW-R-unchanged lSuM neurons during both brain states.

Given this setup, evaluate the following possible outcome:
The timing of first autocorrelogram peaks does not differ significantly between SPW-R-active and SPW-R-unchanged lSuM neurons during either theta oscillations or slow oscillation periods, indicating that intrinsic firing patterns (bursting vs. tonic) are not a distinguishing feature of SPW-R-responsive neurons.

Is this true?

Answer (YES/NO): NO